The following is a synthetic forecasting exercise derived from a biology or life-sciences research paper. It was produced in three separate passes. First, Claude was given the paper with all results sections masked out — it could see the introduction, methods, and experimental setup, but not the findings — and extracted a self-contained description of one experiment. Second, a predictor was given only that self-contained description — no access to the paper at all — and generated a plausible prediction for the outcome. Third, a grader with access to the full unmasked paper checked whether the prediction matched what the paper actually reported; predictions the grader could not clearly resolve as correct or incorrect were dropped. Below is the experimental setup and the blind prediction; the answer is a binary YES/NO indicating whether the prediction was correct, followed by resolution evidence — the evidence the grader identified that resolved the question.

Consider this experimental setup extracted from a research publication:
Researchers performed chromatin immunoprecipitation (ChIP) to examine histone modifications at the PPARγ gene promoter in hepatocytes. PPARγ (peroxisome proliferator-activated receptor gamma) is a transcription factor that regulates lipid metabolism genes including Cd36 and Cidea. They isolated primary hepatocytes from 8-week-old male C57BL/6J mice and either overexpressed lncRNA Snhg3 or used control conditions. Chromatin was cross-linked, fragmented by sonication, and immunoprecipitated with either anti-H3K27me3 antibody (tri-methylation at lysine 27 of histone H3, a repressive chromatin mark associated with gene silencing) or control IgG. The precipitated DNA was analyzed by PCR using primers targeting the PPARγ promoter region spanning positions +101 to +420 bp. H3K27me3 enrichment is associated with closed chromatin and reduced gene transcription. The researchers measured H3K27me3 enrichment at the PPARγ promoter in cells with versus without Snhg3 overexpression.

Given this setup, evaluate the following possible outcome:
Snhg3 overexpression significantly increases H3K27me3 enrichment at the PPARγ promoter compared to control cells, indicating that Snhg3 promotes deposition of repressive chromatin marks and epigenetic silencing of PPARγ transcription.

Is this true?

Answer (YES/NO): NO